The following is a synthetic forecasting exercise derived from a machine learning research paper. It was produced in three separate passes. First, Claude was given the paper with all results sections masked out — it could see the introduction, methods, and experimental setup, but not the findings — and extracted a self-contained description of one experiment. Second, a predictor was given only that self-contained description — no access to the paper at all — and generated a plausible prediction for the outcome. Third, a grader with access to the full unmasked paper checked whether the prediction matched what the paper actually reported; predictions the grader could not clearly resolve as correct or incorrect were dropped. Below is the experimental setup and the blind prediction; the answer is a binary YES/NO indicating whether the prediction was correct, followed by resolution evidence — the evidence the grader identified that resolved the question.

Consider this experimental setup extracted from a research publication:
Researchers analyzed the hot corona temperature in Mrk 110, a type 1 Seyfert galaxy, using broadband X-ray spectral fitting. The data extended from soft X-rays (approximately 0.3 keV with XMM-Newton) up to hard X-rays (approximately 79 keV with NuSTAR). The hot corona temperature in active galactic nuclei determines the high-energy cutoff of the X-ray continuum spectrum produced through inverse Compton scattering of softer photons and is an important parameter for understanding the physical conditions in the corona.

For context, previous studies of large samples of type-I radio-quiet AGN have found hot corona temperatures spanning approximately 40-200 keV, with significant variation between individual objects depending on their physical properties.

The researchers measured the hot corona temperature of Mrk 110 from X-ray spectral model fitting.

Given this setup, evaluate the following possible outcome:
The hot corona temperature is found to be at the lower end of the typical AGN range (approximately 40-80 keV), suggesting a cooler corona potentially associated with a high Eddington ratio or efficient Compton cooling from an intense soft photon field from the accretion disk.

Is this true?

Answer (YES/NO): NO